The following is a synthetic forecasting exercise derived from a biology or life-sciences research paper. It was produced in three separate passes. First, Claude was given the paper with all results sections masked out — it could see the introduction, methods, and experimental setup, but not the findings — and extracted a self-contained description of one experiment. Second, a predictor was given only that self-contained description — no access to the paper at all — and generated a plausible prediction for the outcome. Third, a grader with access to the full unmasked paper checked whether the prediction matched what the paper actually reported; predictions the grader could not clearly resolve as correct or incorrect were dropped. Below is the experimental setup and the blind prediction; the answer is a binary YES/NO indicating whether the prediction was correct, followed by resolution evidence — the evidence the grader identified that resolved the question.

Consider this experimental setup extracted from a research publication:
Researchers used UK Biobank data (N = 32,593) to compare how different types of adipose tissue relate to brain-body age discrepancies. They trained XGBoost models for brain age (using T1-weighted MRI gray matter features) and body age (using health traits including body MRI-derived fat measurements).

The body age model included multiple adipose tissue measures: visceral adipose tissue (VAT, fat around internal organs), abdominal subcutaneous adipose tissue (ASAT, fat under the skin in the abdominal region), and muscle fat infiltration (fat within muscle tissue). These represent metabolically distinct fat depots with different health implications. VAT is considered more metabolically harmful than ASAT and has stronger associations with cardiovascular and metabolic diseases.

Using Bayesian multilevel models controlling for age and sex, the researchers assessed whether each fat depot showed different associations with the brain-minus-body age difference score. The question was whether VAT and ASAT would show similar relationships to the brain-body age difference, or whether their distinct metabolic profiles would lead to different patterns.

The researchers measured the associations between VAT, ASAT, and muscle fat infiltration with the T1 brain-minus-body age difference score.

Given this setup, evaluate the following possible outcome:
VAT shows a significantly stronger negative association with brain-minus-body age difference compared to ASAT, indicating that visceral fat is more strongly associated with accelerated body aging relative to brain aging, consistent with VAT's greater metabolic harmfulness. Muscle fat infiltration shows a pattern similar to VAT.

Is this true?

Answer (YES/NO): NO